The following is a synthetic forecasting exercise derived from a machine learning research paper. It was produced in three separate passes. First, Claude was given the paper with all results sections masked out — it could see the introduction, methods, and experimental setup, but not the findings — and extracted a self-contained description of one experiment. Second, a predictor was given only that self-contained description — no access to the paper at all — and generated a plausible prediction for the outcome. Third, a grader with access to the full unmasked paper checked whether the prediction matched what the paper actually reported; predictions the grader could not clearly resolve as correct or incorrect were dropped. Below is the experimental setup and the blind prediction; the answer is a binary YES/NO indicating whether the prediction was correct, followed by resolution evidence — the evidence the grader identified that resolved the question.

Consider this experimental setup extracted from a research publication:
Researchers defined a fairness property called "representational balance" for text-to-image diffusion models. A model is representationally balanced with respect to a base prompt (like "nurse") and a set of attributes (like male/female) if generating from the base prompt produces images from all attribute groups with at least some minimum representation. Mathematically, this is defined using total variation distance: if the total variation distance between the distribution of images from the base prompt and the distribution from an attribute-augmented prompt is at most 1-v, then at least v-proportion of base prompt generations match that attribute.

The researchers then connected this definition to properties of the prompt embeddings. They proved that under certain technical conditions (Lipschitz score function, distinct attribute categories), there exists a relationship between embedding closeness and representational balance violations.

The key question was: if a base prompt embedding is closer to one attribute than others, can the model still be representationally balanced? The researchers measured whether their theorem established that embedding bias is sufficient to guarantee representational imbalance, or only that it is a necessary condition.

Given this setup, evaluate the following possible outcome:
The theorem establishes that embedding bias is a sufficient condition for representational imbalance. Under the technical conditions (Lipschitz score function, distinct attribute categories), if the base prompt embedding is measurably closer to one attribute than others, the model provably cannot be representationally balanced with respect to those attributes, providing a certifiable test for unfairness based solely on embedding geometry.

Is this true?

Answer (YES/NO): YES